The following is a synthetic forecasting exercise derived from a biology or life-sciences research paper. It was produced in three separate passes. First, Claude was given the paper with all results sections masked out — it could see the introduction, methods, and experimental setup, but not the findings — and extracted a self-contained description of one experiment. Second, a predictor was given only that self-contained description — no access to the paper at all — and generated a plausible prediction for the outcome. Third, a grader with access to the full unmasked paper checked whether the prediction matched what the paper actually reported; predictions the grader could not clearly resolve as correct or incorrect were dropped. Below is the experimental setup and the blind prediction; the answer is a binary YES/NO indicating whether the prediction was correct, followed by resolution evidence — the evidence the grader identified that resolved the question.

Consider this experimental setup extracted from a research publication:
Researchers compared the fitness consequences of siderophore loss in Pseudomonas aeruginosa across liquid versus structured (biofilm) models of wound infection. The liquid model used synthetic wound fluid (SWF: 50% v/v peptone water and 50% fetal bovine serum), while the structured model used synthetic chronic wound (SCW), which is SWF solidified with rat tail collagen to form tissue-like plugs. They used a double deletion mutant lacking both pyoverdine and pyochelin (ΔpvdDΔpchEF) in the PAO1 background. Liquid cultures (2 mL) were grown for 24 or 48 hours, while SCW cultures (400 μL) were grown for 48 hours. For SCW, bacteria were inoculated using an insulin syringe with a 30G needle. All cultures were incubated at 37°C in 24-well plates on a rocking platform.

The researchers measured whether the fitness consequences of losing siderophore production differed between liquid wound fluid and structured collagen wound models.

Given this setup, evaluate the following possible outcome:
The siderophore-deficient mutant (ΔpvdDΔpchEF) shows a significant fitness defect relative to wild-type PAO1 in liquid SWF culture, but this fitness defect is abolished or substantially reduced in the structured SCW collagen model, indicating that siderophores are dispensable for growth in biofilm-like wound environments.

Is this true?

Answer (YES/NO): NO